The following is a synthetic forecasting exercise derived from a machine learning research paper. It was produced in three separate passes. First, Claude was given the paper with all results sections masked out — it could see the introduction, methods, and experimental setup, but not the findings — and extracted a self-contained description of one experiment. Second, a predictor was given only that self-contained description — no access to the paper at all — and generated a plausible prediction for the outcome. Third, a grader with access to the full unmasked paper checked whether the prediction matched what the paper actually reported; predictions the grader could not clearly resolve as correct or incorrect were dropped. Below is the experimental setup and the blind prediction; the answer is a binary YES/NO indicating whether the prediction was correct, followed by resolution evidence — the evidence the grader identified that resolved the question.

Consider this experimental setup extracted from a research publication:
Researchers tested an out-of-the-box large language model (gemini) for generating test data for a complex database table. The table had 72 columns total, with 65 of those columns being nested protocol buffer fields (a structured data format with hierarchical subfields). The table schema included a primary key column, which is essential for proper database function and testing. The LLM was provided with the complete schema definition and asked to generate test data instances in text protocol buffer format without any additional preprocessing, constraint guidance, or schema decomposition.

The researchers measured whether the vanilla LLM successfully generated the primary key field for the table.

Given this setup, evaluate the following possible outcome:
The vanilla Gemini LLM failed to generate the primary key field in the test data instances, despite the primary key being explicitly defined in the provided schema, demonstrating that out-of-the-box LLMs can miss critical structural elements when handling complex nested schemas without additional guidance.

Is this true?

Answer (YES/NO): YES